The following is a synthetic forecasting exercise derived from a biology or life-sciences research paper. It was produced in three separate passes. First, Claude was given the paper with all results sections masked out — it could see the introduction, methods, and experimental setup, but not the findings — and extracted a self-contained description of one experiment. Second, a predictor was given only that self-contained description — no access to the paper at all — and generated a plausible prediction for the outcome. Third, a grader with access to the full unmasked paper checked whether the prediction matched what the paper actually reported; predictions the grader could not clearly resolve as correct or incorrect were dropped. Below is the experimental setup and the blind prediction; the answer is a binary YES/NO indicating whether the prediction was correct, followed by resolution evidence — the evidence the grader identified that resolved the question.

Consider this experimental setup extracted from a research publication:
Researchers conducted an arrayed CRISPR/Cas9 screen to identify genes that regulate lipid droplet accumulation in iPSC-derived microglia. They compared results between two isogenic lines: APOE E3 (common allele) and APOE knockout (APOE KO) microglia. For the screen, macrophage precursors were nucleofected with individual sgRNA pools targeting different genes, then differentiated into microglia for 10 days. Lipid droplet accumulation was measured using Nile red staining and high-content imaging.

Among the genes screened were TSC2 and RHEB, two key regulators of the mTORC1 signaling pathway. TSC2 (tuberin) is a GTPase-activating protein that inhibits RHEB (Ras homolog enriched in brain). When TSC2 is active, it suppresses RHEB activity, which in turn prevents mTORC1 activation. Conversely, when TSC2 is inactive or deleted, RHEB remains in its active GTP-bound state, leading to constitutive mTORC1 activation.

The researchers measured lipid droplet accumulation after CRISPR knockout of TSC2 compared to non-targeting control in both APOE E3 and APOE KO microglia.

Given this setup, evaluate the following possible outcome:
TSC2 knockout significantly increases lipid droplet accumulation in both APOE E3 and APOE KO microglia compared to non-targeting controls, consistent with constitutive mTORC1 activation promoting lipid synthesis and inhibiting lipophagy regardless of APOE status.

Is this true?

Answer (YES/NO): NO